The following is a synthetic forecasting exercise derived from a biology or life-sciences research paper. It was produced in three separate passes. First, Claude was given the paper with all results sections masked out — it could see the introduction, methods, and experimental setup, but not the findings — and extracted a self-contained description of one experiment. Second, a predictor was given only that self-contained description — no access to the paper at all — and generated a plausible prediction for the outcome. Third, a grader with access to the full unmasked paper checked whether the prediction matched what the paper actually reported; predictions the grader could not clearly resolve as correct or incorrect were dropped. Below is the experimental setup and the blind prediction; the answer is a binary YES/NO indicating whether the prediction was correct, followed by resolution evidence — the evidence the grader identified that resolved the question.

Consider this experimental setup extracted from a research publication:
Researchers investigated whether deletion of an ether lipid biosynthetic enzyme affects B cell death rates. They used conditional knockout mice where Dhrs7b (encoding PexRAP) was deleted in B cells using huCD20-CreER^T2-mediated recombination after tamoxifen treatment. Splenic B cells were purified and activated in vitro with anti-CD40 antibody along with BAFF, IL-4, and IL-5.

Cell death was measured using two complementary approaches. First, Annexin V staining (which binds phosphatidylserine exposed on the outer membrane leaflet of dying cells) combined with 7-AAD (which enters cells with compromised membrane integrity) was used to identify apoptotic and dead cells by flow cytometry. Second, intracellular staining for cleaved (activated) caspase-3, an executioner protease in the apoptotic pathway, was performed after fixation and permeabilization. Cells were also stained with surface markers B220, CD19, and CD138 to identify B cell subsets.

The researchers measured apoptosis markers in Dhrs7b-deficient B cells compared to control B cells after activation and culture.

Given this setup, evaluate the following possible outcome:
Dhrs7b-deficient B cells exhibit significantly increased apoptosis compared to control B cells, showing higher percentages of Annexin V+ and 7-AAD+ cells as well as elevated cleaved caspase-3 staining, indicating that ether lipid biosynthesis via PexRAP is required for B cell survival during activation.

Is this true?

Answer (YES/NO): NO